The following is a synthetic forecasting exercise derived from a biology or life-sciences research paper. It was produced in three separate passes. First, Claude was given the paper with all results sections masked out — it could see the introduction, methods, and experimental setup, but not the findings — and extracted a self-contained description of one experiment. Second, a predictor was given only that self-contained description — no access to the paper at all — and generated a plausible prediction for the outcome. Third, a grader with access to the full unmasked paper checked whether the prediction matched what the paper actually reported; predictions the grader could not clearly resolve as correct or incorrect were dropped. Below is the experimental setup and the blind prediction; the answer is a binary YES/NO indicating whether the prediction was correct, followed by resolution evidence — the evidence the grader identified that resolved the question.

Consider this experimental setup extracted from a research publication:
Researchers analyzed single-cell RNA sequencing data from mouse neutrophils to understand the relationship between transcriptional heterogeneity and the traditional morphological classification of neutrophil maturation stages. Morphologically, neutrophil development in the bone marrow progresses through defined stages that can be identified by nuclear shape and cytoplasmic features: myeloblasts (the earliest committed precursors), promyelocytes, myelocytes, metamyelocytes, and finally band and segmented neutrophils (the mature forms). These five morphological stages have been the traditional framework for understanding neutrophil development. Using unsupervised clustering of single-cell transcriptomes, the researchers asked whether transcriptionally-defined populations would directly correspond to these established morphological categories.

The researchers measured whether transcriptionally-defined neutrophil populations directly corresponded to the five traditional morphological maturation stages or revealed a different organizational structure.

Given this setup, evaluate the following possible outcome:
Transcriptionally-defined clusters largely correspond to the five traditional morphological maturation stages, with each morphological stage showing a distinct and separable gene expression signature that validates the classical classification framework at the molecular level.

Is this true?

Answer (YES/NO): NO